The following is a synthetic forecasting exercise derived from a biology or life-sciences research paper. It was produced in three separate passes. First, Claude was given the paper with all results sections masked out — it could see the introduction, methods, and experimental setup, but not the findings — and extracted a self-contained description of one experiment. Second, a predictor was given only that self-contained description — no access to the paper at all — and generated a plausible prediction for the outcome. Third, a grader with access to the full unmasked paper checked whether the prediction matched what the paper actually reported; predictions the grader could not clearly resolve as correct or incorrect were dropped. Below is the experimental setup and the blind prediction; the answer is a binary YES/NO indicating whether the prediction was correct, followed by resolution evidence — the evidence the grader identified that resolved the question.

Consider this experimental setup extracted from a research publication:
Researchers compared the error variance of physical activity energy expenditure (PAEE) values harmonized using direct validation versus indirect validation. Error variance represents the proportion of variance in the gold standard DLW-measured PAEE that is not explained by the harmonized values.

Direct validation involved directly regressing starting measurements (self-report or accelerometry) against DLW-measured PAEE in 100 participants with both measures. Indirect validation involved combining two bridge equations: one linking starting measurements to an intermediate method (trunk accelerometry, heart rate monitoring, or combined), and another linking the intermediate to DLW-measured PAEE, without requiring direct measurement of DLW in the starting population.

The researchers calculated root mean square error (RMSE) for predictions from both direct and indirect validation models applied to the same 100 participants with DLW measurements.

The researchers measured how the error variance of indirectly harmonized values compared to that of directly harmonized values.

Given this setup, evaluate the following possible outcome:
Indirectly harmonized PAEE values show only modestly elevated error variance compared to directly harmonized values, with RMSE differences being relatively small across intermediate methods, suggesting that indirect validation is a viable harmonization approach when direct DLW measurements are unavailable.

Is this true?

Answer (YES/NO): NO